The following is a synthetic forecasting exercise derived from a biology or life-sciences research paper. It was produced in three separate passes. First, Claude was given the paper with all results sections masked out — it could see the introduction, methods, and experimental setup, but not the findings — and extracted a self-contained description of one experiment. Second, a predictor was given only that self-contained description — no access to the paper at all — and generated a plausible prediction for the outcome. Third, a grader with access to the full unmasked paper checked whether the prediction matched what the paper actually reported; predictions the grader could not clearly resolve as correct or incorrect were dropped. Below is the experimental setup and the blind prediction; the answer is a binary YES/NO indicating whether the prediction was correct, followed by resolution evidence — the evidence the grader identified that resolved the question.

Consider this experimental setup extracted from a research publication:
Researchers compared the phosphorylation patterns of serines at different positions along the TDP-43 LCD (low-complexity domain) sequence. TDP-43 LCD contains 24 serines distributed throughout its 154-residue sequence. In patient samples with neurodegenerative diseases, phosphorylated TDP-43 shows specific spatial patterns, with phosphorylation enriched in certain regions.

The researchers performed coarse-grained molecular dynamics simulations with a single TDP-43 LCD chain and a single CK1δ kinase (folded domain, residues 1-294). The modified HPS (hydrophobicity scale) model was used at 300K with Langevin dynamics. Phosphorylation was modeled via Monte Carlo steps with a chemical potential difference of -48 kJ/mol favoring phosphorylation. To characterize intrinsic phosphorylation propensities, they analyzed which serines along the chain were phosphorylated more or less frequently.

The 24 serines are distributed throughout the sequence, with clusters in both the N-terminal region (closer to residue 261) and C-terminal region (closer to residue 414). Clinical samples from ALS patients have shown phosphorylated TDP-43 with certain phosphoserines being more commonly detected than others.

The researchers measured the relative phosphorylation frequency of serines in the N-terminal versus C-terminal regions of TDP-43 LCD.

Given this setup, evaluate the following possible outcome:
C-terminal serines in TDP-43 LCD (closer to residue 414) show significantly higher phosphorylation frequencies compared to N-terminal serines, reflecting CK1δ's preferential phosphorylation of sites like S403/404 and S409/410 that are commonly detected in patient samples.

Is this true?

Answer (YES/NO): YES